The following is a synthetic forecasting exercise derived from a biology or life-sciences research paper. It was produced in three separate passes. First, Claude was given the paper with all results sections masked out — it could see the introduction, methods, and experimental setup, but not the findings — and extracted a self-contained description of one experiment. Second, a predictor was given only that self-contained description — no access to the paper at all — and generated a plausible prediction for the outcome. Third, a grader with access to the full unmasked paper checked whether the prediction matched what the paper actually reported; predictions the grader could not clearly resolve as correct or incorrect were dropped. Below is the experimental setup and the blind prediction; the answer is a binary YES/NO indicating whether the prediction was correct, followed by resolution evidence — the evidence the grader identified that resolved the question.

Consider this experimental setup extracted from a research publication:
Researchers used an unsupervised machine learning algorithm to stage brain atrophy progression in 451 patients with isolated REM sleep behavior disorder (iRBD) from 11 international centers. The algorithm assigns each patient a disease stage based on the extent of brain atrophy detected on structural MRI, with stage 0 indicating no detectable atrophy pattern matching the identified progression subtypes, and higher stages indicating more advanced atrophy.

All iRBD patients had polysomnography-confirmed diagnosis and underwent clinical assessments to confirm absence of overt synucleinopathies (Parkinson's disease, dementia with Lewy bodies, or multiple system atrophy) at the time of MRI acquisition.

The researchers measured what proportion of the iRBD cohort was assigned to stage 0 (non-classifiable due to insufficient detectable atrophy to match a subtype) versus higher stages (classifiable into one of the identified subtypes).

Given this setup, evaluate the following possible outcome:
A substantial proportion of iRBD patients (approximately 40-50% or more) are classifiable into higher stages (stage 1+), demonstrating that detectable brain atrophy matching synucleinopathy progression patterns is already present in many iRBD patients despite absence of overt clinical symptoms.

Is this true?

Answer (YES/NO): YES